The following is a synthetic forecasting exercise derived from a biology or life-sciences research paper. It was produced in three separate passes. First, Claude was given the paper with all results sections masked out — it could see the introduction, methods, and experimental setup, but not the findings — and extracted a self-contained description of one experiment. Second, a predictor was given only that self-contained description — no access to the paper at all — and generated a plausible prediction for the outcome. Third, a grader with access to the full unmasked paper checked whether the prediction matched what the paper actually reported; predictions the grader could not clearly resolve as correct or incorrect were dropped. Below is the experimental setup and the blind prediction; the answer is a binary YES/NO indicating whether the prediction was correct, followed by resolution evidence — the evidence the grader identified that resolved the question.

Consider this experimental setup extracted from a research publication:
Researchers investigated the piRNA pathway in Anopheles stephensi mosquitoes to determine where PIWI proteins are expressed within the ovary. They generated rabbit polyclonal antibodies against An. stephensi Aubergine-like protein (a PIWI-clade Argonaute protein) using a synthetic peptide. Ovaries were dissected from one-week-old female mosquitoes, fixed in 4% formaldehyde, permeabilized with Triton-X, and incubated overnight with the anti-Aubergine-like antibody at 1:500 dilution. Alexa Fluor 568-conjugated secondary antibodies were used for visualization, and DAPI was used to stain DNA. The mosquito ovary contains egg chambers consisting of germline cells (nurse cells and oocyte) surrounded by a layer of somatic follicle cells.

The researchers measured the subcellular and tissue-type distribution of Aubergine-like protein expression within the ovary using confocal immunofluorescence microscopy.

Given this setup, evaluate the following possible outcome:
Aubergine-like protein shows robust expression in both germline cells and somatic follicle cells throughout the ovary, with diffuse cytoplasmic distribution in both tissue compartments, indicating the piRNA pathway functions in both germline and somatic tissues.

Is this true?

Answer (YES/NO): NO